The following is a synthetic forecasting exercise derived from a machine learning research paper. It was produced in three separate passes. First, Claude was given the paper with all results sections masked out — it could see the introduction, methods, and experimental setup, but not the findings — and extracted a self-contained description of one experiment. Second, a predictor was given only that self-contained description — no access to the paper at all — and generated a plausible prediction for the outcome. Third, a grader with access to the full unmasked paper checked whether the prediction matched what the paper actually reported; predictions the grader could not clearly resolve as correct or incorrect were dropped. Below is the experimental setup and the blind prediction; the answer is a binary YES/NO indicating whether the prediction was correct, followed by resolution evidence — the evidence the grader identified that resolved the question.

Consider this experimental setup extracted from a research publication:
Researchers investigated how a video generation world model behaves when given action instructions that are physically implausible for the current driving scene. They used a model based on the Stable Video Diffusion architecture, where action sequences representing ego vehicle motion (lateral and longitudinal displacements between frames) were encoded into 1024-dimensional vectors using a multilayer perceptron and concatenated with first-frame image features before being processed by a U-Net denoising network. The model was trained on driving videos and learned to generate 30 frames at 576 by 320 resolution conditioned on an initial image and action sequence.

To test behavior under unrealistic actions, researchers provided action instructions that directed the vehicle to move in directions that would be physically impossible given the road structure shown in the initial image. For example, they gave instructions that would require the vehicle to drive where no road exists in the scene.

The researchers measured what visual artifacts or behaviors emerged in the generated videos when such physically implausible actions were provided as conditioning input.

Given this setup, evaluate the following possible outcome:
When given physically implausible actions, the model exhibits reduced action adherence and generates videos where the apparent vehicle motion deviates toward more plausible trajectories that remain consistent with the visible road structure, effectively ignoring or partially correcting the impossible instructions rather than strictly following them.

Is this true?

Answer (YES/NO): NO